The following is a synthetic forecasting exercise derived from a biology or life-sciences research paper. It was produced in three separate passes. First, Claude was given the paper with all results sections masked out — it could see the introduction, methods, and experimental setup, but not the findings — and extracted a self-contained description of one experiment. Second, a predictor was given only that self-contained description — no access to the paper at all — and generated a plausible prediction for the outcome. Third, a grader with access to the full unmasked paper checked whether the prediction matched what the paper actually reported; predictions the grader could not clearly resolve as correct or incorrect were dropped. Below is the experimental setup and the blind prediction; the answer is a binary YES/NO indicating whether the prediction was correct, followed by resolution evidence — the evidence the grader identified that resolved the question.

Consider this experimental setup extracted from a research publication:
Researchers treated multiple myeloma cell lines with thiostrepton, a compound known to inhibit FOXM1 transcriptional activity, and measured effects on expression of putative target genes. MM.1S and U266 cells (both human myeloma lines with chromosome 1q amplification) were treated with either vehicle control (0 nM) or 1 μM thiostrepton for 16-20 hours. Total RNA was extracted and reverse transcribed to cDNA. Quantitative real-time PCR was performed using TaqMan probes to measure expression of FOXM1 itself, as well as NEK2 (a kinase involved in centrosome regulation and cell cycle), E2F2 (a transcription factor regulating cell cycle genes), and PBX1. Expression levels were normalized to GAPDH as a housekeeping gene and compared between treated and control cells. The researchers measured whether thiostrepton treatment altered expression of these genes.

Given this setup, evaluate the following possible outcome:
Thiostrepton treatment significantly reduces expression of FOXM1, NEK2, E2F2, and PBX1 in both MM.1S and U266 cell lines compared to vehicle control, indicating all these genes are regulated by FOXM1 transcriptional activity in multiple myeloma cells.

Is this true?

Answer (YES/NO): NO